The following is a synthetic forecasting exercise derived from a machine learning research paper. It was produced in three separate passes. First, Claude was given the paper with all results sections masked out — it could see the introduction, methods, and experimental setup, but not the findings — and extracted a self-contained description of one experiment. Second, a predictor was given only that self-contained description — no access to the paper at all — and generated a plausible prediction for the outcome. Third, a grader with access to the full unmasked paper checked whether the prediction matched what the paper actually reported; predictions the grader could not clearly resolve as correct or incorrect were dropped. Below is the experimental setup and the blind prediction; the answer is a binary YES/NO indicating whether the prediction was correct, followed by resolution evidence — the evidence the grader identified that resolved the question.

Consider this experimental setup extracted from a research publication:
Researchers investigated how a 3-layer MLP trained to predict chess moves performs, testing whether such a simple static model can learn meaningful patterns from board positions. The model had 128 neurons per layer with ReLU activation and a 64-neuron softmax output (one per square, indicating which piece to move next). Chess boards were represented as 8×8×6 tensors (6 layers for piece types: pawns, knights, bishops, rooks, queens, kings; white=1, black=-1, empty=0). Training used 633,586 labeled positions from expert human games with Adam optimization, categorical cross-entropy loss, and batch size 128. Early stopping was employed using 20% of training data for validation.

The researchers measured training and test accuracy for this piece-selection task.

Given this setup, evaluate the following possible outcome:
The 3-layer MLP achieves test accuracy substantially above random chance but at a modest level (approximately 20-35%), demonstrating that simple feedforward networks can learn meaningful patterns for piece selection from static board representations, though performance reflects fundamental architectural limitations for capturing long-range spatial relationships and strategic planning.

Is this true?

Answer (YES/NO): NO